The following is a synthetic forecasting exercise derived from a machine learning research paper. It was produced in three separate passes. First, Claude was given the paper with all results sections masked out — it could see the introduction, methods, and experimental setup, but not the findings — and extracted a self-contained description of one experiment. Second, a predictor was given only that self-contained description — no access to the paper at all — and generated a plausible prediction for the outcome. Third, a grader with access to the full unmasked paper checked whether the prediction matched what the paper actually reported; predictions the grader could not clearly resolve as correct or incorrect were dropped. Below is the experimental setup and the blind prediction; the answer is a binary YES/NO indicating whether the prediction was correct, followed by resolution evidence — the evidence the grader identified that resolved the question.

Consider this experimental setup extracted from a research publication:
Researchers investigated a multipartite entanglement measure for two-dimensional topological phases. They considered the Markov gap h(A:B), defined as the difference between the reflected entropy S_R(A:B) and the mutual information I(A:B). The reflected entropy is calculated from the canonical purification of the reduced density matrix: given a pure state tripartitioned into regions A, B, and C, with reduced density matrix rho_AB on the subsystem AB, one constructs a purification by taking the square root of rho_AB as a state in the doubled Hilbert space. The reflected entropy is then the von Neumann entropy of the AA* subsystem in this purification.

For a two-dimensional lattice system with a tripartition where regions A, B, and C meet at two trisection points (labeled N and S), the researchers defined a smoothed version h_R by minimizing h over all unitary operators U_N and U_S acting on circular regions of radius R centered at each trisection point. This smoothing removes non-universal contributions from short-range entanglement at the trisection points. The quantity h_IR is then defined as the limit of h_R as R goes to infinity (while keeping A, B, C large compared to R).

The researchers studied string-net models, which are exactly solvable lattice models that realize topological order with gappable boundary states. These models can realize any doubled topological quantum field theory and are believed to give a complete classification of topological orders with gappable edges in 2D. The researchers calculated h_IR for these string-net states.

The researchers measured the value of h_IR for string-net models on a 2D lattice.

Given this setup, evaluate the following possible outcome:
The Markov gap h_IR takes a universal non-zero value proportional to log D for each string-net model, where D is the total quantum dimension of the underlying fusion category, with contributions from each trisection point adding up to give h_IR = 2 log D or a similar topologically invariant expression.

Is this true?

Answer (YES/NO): NO